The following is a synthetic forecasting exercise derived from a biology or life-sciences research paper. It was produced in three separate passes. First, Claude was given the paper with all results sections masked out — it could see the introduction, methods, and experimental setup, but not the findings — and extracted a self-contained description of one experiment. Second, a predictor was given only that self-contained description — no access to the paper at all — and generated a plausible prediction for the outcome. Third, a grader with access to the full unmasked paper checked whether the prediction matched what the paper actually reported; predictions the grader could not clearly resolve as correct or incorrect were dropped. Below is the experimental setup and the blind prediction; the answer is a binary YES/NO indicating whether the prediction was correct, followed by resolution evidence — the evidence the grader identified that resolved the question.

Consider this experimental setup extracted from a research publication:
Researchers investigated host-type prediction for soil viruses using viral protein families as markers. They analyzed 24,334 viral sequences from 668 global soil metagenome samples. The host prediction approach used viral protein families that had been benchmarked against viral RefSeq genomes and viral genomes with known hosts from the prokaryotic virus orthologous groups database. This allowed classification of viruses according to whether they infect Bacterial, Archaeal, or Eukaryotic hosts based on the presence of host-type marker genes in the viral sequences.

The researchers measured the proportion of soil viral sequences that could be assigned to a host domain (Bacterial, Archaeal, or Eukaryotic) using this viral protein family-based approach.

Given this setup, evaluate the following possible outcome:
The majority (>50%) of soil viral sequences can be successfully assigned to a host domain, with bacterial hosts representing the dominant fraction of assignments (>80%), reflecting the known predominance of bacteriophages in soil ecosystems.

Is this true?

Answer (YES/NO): YES